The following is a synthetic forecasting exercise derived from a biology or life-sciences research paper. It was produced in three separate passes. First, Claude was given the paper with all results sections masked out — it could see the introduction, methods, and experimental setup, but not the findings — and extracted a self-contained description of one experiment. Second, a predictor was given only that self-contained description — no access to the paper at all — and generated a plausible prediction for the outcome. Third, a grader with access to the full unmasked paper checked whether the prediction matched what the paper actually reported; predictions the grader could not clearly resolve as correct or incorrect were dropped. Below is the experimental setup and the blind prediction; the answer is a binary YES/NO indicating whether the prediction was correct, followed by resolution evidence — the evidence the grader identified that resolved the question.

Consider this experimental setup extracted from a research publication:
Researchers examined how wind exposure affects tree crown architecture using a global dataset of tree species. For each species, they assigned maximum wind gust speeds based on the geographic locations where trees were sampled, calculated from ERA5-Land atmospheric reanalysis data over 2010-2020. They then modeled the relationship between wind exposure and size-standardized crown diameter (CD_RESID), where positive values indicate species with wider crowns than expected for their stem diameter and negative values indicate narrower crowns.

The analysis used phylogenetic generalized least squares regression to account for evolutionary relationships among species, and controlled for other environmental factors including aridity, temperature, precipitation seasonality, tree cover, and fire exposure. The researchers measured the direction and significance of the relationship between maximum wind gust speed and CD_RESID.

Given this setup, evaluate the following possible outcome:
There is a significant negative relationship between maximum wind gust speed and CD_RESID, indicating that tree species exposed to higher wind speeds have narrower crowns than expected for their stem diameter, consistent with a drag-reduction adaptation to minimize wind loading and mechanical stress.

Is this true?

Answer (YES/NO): YES